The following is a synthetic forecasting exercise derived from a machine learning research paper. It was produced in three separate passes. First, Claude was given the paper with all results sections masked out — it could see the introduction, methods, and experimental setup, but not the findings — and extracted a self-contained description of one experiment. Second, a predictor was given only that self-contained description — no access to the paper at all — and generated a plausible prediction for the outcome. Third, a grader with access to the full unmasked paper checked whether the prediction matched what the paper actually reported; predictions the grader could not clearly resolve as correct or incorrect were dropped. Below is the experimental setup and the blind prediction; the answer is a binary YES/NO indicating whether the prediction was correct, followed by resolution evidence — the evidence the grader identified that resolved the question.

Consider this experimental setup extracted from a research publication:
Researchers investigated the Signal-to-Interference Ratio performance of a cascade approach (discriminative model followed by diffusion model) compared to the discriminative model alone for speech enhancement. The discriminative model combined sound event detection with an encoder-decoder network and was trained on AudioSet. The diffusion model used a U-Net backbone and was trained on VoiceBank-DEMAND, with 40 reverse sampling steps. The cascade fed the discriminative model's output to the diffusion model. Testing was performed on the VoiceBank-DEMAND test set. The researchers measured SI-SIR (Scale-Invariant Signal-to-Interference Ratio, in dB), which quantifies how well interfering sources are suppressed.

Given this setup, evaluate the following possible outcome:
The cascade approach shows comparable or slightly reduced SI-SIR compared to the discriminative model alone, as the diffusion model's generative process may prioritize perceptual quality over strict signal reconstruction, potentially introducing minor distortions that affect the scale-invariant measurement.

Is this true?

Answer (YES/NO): NO